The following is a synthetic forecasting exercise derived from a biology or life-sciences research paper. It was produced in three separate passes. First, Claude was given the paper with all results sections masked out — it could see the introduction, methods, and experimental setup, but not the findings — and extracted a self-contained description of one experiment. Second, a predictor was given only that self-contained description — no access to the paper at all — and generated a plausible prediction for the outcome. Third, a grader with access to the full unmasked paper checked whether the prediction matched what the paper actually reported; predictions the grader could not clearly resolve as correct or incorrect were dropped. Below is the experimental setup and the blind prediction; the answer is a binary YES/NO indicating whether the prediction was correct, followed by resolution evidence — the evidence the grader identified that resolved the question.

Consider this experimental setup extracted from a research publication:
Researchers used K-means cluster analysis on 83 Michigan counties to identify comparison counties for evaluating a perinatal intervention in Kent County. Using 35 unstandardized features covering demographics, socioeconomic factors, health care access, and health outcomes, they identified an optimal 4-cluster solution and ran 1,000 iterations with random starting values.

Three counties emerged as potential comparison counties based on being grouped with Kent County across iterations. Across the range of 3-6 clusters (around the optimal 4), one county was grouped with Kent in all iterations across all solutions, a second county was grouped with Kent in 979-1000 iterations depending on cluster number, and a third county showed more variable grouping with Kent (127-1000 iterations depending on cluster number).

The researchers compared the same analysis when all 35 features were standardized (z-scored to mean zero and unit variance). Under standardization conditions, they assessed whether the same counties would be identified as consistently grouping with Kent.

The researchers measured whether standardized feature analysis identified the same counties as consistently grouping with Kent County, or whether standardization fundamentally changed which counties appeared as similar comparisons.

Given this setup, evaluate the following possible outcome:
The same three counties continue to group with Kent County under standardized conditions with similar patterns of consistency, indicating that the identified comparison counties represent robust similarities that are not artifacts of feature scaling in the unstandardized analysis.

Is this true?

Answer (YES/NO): NO